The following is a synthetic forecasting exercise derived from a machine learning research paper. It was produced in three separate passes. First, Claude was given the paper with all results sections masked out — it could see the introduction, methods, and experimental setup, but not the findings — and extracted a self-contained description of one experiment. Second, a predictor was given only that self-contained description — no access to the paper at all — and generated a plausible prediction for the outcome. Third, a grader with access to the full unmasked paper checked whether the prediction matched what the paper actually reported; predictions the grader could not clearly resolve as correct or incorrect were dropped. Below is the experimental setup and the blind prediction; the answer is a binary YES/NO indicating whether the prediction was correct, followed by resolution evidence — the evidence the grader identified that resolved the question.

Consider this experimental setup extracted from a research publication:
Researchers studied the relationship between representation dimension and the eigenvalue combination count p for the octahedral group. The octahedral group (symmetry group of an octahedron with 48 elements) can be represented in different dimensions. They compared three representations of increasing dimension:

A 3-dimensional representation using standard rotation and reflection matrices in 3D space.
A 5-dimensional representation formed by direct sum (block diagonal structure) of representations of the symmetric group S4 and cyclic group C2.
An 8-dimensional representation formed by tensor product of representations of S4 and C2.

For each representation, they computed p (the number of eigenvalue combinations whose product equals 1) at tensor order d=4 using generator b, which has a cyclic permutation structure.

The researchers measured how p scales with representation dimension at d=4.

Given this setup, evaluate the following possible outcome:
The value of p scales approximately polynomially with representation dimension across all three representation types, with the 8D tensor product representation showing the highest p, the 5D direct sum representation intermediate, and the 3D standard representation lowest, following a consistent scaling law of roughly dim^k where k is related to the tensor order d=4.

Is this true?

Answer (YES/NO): NO